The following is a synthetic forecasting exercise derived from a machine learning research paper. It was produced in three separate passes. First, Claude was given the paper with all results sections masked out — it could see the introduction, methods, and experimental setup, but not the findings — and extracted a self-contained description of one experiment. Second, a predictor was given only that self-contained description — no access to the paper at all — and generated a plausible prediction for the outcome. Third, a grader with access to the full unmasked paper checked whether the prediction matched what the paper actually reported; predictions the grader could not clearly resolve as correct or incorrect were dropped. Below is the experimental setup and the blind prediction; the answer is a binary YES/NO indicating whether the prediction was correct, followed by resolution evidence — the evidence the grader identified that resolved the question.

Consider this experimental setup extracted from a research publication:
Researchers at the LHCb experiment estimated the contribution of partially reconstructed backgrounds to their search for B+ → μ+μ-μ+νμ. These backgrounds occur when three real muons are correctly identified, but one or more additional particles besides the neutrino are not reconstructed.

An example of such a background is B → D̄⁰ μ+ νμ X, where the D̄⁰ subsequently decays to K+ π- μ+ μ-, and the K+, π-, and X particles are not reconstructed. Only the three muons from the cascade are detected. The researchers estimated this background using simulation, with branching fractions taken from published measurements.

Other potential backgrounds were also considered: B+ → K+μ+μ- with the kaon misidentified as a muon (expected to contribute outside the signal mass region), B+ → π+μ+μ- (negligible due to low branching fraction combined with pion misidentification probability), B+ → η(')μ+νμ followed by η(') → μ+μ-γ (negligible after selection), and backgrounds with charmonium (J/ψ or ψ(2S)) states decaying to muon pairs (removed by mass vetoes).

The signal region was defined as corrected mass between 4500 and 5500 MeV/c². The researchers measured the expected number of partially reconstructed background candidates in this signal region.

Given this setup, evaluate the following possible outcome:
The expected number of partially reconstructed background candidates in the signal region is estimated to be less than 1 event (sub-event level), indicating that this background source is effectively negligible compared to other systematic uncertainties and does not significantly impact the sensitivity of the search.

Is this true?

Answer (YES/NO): NO